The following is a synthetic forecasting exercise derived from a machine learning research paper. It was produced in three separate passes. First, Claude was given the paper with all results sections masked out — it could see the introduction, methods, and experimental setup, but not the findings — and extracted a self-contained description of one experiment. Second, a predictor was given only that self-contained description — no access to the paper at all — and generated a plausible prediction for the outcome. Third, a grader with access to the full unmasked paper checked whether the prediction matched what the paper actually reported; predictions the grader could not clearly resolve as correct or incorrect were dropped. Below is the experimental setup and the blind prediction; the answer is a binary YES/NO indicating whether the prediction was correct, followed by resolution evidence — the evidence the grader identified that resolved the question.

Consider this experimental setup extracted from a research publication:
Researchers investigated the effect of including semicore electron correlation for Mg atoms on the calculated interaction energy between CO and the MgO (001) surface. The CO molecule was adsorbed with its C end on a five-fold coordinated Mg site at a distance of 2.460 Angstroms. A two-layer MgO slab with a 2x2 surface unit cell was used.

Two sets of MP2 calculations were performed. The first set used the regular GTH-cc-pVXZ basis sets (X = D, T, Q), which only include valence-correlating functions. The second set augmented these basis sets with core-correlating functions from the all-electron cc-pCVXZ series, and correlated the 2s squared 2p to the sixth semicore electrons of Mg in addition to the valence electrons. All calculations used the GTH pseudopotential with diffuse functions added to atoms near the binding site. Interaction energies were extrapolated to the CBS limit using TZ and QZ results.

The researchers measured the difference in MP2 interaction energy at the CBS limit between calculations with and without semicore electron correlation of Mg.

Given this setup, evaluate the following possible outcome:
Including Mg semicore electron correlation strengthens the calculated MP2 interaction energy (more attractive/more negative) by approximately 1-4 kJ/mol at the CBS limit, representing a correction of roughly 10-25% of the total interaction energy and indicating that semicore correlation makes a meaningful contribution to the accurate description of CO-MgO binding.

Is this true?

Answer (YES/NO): NO